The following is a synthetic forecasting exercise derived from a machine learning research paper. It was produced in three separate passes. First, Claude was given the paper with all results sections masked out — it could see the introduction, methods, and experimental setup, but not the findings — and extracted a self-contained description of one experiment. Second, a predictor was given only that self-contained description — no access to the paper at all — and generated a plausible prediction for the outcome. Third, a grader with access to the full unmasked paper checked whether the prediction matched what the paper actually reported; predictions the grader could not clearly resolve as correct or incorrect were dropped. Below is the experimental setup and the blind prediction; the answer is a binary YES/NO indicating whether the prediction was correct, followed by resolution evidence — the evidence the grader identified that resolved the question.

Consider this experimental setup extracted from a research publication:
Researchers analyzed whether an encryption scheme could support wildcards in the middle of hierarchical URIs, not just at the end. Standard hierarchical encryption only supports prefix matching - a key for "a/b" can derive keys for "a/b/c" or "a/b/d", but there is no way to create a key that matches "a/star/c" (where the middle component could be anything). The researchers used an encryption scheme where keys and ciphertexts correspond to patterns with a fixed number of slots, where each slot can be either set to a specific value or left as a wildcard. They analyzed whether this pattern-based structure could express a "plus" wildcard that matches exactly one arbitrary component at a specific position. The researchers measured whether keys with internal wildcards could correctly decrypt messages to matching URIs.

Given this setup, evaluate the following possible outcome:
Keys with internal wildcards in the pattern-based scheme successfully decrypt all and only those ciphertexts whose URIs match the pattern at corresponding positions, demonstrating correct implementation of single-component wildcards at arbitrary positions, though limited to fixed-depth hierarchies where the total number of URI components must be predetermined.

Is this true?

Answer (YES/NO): YES